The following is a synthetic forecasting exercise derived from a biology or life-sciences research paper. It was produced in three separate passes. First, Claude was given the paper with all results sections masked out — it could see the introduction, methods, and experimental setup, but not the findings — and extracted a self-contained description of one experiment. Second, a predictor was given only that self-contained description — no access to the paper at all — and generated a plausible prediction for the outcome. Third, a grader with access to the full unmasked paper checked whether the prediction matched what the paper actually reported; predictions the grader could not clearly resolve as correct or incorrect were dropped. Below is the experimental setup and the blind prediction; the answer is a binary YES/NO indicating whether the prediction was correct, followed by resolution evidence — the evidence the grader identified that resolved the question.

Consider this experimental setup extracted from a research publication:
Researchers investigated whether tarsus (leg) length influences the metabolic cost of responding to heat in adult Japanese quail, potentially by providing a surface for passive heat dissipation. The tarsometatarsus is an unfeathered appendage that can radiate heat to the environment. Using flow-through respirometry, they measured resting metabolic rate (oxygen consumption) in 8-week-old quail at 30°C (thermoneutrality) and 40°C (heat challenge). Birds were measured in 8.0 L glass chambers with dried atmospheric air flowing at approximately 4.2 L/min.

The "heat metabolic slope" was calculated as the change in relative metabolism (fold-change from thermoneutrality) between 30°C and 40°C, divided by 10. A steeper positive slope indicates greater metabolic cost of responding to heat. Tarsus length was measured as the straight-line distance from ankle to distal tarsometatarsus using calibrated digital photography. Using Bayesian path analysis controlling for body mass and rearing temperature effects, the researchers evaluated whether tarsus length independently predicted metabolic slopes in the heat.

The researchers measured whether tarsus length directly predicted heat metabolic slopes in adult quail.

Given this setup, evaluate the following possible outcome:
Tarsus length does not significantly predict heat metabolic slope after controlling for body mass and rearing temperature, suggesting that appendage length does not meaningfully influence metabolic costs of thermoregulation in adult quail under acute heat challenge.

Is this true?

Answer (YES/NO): NO